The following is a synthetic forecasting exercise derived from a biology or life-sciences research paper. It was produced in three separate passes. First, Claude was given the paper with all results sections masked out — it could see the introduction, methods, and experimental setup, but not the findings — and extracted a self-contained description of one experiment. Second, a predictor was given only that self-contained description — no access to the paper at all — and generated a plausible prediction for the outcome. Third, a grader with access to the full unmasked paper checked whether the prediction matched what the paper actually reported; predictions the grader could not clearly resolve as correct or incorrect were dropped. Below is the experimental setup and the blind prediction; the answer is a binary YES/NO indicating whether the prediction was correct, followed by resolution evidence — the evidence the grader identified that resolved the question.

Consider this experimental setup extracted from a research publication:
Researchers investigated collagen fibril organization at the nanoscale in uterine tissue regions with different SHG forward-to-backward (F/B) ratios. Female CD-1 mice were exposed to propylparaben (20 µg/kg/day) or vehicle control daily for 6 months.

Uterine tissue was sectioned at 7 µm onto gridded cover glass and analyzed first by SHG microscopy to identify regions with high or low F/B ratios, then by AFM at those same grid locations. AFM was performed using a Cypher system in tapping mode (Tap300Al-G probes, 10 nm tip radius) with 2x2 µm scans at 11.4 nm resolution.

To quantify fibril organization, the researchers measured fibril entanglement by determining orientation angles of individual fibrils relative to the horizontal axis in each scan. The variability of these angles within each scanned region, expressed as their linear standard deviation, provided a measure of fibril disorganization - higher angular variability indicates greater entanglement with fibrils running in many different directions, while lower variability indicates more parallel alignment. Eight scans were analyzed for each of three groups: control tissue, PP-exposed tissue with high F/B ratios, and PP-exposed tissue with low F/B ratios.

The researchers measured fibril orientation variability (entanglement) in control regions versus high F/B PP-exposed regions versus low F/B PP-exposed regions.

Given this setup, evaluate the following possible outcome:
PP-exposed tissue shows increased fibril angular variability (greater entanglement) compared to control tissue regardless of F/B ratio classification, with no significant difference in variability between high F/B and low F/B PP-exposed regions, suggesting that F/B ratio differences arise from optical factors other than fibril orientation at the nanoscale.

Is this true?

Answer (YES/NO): NO